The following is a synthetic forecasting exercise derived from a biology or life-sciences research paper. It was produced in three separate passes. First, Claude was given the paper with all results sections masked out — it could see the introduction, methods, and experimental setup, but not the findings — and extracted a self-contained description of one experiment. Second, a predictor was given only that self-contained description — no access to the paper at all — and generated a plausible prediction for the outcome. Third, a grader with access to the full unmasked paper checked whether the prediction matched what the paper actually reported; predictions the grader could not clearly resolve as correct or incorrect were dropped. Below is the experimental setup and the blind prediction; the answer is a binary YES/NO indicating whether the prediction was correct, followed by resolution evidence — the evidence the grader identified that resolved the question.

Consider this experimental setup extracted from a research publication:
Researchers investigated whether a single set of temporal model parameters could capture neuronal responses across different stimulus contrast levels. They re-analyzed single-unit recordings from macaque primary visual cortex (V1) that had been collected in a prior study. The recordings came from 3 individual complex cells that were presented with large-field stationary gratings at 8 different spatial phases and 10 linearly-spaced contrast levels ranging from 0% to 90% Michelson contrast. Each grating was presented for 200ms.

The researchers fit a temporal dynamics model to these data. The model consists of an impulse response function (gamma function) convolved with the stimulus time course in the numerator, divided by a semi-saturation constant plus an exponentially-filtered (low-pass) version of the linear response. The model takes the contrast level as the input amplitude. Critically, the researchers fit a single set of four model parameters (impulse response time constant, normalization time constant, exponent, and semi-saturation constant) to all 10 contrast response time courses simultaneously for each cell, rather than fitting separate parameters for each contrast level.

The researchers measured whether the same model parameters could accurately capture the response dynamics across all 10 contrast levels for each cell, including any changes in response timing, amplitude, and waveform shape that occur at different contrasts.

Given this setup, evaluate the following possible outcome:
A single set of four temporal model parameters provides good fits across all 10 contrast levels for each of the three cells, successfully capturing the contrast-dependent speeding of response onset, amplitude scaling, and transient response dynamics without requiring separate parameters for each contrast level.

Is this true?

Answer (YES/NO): YES